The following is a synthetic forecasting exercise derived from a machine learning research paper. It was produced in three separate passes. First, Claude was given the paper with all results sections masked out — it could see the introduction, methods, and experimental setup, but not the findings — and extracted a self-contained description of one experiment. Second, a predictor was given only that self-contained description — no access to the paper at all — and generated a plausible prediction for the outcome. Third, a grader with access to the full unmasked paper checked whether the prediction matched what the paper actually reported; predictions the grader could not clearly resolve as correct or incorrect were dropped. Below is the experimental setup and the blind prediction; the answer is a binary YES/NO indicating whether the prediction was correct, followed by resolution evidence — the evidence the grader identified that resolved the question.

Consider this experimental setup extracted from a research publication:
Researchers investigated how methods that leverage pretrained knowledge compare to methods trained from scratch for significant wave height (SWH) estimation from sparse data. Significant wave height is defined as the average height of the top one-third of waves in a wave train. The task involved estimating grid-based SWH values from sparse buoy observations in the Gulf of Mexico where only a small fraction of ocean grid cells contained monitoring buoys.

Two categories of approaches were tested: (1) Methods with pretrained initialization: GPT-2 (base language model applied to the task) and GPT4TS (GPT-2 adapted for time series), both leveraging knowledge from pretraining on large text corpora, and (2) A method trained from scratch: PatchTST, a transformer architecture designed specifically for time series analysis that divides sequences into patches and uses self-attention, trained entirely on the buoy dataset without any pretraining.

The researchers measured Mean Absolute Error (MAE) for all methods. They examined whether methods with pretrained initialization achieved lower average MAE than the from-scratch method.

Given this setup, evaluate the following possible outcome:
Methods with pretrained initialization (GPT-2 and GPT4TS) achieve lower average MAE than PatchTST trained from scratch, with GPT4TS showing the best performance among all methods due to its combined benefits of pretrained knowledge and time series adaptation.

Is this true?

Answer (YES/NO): NO